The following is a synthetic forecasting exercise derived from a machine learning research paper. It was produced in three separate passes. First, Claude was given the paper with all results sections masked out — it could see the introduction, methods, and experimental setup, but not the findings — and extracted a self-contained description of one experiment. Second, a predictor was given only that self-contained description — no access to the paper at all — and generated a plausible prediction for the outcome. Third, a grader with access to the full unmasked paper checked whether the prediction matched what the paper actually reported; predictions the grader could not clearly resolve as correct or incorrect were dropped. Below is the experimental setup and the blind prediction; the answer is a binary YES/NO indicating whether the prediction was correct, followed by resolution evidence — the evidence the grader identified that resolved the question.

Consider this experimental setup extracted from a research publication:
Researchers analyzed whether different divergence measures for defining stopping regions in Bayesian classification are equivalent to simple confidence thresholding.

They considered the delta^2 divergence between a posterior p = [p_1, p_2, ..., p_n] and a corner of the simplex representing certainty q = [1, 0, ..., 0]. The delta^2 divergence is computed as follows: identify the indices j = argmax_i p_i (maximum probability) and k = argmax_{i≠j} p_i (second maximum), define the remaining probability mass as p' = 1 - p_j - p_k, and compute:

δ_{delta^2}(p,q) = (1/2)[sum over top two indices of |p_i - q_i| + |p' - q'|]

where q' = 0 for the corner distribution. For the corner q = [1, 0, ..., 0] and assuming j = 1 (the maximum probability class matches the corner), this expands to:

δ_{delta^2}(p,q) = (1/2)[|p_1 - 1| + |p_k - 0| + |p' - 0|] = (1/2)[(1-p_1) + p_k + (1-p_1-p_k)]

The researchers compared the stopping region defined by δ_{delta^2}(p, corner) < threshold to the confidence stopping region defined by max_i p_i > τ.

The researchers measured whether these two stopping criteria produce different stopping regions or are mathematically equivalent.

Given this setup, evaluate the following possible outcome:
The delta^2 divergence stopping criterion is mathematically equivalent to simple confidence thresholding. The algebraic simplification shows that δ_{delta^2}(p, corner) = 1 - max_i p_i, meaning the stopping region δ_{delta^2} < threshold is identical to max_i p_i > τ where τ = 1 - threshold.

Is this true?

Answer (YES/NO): YES